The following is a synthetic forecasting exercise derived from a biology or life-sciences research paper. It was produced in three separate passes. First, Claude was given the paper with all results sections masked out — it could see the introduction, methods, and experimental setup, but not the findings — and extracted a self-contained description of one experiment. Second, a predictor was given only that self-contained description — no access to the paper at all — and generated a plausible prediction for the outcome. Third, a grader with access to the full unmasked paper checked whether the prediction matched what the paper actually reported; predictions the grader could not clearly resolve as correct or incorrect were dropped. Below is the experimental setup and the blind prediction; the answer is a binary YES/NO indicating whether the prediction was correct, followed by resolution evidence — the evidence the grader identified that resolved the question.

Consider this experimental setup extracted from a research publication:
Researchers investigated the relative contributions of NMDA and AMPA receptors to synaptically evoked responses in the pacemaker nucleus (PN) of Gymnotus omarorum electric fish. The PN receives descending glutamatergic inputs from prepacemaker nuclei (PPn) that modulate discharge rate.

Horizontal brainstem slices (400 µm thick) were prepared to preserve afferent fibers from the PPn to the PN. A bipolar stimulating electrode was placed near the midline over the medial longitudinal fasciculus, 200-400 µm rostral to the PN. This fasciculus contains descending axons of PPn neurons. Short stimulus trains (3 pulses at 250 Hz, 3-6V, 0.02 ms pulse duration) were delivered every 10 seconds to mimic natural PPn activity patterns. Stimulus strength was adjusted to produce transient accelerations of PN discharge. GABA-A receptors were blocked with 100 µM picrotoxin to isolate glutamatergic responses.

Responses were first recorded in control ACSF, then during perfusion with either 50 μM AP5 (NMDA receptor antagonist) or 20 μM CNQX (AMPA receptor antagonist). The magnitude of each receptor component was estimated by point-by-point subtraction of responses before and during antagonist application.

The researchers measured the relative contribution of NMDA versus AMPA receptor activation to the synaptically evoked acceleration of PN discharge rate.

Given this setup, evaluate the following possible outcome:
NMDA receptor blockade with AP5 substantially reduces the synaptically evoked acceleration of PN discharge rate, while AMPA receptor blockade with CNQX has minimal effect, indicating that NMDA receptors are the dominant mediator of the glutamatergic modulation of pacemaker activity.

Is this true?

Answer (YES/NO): NO